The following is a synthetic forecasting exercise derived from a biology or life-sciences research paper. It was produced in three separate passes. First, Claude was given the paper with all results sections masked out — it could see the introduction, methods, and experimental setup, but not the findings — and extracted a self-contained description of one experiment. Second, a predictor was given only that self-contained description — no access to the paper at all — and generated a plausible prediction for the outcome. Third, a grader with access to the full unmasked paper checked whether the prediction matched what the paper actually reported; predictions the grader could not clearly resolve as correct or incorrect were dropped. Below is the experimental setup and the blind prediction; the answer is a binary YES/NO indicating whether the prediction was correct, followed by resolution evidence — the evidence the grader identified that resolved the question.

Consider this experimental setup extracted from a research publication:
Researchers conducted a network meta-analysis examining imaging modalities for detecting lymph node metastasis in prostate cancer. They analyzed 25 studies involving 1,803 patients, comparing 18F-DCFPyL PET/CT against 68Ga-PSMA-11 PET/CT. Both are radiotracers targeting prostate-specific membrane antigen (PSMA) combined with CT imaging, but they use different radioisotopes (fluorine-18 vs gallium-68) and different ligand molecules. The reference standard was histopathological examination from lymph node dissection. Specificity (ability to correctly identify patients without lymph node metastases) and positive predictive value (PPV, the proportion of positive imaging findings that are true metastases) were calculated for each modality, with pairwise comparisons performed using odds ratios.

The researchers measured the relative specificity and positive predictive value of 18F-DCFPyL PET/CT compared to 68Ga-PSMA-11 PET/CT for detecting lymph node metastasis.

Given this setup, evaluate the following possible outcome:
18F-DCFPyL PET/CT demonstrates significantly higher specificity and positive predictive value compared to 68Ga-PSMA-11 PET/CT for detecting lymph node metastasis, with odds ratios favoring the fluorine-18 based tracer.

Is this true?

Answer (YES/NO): YES